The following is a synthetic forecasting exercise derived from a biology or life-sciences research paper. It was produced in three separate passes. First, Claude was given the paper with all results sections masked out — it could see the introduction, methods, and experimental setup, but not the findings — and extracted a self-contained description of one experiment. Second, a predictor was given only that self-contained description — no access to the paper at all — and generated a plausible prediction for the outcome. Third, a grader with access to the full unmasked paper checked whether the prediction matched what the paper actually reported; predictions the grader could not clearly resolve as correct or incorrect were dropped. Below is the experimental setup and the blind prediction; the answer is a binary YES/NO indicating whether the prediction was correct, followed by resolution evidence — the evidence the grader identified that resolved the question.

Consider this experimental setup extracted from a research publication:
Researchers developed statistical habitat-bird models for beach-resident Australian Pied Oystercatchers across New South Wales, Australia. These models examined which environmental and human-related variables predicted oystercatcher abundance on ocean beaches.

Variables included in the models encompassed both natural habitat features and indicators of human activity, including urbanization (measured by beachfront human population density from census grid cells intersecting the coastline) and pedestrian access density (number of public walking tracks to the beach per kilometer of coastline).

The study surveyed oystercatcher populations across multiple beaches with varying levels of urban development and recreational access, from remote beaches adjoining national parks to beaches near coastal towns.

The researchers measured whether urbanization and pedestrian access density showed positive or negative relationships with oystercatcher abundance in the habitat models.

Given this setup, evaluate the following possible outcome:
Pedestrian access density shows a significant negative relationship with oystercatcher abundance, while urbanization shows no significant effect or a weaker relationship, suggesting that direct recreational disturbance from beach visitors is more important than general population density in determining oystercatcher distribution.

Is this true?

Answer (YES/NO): NO